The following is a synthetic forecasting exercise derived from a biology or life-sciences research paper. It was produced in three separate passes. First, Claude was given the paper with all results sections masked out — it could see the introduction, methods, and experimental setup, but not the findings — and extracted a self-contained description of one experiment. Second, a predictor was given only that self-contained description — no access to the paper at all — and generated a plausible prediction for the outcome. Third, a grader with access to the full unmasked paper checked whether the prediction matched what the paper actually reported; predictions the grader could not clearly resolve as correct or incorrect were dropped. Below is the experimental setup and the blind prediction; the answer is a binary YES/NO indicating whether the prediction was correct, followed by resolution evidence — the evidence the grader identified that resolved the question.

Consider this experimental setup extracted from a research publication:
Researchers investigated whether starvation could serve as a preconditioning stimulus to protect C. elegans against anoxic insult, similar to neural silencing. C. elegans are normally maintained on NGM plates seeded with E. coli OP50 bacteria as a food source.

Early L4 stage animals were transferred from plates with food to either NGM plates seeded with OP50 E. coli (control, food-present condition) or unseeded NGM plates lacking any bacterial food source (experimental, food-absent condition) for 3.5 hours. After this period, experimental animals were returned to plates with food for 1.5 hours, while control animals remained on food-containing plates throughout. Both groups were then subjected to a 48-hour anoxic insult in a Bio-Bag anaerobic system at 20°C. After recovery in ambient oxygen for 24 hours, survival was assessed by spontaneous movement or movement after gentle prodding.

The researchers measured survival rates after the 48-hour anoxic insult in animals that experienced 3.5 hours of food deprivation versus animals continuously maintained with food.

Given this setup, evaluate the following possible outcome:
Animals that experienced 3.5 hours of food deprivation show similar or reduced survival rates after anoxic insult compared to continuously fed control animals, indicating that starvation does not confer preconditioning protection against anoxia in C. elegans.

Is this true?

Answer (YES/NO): YES